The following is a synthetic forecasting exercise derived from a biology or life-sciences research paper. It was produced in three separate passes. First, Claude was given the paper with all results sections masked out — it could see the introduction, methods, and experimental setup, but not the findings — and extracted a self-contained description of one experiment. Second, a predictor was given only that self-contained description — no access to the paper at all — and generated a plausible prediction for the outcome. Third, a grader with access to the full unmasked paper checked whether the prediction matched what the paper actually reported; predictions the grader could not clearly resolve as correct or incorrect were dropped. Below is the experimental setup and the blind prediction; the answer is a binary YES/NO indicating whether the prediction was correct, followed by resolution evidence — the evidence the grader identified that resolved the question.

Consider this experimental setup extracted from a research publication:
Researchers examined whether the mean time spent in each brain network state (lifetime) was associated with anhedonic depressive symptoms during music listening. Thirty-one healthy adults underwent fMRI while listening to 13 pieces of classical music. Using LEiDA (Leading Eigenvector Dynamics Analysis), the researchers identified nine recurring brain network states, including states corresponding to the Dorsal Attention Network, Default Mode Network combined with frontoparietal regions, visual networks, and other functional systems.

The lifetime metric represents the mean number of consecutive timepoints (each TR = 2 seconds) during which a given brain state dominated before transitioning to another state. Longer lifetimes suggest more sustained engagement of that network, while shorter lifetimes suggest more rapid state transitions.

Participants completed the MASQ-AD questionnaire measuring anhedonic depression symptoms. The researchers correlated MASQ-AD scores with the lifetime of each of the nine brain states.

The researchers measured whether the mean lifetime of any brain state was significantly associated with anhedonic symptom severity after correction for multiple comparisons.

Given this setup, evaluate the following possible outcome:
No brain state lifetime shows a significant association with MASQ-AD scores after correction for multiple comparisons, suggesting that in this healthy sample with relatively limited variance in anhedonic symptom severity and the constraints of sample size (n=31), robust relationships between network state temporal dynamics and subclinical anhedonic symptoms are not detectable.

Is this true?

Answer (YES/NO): YES